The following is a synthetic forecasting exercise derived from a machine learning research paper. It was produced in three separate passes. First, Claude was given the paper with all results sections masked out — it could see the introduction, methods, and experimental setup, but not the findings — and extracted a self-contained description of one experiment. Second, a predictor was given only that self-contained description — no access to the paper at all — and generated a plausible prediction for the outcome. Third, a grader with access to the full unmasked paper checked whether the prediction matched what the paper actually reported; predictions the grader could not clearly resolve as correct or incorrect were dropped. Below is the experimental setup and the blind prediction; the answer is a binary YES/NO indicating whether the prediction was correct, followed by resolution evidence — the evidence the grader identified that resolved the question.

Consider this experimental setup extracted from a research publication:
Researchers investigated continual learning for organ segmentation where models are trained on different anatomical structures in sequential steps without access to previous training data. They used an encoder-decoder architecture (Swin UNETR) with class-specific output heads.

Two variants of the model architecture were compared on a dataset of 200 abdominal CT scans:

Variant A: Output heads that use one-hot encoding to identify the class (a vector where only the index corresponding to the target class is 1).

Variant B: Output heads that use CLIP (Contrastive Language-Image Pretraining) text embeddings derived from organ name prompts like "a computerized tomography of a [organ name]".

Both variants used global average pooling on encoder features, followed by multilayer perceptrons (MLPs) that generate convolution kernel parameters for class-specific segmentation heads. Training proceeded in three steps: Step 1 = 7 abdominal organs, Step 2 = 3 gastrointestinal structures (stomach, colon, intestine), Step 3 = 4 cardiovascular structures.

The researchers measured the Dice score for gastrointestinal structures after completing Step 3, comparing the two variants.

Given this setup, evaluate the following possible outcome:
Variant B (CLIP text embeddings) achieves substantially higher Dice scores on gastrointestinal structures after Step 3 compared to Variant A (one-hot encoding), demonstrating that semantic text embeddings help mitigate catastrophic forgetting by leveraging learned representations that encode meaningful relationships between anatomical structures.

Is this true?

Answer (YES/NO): NO